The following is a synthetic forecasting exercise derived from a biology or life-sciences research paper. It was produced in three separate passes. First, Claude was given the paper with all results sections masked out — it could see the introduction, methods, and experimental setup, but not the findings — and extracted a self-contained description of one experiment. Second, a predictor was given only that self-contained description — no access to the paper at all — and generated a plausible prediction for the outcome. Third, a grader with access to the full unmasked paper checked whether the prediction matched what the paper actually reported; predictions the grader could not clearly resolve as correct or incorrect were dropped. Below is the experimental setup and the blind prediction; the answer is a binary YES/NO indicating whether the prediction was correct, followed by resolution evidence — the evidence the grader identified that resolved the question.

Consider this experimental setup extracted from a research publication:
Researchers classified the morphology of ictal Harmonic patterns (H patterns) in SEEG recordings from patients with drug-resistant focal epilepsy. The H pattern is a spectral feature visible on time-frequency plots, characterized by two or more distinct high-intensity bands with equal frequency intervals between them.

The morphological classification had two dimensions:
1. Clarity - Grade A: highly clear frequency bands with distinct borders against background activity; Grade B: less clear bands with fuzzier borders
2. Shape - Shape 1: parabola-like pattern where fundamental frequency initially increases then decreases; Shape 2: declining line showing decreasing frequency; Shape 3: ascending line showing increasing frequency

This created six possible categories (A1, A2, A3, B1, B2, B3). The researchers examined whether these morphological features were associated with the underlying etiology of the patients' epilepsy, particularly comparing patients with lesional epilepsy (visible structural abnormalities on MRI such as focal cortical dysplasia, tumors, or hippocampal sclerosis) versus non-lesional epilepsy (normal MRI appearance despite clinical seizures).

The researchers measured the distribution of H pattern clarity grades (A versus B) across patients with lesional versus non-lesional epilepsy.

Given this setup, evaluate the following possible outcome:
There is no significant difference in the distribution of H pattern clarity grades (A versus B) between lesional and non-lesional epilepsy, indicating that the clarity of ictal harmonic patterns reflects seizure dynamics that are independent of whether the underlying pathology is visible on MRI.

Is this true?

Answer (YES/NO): YES